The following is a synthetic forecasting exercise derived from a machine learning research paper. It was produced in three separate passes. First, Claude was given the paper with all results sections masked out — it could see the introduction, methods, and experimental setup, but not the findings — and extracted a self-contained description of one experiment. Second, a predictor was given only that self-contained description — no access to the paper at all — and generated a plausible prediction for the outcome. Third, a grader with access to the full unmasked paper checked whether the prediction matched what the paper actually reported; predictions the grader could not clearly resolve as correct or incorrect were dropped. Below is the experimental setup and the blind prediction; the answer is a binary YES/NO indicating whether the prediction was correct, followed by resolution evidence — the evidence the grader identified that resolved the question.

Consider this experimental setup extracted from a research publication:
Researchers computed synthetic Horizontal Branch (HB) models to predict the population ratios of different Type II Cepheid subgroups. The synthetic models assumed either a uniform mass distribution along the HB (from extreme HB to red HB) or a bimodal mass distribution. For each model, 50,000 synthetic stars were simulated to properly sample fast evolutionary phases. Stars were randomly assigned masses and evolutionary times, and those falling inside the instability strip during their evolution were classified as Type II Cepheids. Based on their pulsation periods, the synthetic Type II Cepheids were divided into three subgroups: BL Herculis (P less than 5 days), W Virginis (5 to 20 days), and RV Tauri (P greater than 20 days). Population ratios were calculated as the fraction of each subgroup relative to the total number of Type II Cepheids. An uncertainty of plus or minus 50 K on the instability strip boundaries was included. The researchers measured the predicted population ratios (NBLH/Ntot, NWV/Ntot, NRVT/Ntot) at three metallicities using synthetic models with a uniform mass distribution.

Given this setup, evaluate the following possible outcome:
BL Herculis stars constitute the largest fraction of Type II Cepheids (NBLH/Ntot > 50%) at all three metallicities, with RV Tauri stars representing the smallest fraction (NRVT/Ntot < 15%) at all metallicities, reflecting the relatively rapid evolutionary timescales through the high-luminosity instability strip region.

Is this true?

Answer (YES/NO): NO